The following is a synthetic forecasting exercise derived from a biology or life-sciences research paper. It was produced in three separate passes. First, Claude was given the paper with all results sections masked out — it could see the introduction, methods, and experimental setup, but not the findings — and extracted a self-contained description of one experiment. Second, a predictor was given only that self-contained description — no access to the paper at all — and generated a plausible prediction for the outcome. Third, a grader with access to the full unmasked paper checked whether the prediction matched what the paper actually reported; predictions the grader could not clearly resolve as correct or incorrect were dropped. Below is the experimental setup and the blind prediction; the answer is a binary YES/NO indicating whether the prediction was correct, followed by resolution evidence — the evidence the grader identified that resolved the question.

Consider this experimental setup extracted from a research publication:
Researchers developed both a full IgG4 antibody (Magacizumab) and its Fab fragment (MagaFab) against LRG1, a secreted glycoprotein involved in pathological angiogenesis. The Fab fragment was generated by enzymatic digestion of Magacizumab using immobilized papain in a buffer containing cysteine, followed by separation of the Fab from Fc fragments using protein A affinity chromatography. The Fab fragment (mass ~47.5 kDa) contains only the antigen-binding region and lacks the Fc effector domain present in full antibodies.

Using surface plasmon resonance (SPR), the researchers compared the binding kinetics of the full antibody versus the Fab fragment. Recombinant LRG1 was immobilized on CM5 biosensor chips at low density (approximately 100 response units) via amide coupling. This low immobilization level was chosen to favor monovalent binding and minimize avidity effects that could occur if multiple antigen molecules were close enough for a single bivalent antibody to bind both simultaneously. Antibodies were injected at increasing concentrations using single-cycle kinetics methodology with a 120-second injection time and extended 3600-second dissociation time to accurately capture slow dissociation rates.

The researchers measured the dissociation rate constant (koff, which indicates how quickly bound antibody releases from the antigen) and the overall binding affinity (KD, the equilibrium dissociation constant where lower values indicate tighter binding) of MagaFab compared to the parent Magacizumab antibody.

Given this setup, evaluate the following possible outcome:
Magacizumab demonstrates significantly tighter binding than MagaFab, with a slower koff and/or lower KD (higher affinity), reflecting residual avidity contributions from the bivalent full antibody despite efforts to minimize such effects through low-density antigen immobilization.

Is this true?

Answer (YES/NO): NO